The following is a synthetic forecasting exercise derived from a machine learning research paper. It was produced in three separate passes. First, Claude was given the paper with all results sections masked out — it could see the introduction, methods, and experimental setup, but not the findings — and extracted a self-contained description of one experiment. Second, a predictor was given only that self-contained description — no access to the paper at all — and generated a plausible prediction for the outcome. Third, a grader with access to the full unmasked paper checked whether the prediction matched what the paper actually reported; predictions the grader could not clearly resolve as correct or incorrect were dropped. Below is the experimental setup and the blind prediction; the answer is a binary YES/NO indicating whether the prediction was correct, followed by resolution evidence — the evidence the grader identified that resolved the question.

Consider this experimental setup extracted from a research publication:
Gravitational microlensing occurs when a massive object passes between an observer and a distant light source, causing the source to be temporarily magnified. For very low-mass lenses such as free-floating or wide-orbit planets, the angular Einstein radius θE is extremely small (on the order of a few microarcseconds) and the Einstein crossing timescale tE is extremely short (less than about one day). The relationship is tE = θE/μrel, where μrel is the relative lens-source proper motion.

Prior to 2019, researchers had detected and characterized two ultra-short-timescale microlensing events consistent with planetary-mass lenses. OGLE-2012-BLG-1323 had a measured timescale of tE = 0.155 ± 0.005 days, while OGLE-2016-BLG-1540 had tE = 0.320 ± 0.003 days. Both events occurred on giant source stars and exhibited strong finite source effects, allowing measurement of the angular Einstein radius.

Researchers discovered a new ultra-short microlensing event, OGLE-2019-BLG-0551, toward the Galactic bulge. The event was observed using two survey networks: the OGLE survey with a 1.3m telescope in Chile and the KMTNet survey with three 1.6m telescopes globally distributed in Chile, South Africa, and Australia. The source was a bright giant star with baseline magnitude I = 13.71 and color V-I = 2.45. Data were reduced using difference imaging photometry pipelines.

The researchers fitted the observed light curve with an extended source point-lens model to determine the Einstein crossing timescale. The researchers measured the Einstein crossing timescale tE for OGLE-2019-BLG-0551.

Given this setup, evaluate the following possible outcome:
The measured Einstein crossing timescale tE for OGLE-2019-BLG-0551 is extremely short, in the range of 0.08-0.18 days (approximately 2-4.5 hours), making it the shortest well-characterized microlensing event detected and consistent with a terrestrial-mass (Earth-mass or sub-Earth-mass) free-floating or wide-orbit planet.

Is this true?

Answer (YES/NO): NO